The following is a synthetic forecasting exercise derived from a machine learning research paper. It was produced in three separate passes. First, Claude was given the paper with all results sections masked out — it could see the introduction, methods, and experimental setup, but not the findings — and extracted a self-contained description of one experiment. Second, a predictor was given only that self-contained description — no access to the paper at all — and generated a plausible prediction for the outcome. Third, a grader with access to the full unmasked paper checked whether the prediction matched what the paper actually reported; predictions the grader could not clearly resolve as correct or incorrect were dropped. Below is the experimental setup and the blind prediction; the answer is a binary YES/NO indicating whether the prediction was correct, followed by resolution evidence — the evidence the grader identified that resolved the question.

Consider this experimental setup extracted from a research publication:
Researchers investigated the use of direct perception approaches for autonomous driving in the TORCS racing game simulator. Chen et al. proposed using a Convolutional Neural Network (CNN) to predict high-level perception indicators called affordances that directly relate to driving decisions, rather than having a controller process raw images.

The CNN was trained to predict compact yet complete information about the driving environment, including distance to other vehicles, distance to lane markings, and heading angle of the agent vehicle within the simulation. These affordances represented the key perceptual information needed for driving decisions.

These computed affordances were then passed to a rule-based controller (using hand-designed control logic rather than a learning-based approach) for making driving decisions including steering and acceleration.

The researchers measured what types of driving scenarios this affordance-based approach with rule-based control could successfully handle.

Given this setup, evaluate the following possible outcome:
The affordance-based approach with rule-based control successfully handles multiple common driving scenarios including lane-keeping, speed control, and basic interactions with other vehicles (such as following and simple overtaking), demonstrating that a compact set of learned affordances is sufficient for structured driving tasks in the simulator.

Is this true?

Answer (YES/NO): NO